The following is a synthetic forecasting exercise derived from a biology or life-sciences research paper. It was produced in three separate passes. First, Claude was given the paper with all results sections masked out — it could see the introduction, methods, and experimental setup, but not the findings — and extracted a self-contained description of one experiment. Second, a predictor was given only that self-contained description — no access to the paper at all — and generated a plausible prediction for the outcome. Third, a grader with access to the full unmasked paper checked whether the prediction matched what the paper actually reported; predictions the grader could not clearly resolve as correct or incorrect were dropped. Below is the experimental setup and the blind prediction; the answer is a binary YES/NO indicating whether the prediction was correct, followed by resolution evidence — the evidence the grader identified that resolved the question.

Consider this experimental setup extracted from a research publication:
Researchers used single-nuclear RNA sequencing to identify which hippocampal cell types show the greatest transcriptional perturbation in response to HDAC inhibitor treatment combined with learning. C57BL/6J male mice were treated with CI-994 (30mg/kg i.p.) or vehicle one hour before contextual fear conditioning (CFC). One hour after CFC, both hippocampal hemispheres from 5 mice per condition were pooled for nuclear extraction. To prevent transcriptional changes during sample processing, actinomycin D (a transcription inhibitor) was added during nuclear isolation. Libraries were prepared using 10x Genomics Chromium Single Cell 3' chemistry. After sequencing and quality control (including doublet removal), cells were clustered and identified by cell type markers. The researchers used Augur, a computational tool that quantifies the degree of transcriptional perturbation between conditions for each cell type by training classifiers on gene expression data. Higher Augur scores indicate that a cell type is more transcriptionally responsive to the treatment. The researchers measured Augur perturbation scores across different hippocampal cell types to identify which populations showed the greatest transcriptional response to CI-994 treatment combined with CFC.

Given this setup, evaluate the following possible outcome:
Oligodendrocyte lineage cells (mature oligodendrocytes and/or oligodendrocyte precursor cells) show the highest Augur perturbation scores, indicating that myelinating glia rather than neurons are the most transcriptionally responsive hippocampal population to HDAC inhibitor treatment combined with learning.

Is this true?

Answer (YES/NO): NO